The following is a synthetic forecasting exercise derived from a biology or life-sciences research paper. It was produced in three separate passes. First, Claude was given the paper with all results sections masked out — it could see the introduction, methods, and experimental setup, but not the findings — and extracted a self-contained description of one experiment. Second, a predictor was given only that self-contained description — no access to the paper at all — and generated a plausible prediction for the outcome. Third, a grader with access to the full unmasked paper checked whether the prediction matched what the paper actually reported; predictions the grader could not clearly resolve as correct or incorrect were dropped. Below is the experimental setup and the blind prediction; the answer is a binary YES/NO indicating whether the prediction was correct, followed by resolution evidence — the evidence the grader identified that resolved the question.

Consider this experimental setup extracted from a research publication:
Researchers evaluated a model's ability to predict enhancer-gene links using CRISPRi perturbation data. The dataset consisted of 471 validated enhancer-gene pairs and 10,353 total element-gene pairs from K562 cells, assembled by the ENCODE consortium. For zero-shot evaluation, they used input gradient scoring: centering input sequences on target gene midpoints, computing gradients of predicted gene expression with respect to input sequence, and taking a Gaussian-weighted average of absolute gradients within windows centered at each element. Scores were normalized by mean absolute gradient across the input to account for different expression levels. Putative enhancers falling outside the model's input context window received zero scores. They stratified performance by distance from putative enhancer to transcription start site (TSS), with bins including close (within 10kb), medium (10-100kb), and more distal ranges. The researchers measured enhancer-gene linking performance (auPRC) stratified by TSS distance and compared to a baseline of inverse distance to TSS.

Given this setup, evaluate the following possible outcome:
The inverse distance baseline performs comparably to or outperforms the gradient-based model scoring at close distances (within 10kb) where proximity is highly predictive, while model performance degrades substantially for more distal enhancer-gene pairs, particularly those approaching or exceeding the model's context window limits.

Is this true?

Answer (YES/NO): NO